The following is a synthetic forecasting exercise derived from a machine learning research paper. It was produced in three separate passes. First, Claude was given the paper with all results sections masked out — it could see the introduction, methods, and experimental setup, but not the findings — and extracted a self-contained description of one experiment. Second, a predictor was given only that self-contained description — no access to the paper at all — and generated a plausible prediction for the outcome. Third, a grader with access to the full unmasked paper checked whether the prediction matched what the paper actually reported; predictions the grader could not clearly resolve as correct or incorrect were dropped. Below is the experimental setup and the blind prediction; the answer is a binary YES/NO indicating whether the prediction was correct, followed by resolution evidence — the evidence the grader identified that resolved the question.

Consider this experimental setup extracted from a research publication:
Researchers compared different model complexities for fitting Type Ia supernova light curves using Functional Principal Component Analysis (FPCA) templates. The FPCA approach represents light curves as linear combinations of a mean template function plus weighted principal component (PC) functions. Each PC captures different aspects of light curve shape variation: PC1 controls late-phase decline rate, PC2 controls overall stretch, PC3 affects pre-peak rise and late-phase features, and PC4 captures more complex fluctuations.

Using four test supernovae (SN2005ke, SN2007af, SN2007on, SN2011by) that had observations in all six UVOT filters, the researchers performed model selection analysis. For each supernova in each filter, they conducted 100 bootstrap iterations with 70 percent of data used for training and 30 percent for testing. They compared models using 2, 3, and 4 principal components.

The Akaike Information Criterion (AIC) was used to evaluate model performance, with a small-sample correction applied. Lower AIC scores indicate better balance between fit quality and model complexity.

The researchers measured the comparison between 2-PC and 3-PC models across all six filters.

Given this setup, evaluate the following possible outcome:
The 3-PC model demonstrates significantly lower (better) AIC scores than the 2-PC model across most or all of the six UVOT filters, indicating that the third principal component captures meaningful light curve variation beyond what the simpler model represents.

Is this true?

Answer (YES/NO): NO